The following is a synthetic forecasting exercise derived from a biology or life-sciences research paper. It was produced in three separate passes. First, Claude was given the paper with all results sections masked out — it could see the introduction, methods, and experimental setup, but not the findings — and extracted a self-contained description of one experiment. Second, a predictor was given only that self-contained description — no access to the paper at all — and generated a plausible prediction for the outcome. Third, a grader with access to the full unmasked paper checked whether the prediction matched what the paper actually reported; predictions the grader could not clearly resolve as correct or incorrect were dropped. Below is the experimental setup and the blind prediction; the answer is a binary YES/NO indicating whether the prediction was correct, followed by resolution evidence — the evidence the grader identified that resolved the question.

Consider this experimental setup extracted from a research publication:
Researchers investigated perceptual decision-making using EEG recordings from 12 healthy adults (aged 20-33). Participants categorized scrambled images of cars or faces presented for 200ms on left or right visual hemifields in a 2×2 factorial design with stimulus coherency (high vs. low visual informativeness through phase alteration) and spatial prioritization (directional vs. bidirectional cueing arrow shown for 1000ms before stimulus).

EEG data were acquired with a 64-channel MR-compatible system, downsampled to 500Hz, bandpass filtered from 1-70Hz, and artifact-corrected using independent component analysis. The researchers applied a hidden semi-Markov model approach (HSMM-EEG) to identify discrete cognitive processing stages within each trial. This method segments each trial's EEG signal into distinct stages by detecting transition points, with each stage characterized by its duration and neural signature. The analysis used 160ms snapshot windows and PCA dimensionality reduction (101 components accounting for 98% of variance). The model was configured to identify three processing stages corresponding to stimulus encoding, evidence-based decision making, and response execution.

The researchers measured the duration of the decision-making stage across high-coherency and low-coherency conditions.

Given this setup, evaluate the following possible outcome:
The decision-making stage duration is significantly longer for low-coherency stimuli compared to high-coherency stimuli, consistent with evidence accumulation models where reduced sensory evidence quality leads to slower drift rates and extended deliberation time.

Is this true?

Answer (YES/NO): YES